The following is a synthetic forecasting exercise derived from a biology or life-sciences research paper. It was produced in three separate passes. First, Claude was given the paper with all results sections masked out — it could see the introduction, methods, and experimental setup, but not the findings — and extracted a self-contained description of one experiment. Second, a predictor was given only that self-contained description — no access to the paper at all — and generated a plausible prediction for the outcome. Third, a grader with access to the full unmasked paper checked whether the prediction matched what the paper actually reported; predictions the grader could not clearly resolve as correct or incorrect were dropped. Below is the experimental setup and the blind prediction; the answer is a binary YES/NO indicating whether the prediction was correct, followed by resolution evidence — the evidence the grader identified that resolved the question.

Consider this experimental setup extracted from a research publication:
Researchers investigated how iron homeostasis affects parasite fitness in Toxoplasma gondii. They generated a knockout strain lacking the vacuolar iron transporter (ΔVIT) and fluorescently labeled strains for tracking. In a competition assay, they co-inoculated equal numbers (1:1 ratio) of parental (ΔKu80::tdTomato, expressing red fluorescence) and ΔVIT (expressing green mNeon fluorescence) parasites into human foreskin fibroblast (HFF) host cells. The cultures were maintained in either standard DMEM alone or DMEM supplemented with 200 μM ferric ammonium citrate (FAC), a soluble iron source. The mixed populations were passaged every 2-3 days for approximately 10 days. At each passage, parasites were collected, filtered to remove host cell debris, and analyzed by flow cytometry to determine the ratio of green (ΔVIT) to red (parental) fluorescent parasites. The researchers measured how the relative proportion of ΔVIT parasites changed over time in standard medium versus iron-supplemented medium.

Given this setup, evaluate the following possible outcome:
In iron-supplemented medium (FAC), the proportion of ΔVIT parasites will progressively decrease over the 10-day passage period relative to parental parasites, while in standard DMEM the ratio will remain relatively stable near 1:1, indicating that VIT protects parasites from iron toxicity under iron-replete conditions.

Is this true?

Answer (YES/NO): NO